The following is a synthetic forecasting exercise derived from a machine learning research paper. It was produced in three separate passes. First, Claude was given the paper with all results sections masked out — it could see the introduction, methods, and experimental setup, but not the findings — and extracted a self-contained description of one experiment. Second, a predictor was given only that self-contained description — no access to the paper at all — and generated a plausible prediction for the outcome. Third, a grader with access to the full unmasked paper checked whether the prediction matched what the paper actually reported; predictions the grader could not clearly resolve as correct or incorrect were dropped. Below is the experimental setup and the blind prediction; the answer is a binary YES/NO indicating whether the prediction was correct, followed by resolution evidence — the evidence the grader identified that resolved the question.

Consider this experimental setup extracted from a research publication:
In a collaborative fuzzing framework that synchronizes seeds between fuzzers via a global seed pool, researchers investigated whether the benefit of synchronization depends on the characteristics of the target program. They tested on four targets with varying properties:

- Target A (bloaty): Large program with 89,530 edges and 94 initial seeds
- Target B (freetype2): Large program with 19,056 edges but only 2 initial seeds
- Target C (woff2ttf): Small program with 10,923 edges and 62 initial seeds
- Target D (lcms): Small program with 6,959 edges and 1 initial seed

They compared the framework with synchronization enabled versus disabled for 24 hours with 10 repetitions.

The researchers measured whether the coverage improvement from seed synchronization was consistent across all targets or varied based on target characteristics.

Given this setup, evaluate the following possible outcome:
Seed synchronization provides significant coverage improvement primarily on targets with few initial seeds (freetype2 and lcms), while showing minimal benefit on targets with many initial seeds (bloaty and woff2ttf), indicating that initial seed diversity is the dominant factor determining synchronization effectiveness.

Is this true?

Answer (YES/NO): NO